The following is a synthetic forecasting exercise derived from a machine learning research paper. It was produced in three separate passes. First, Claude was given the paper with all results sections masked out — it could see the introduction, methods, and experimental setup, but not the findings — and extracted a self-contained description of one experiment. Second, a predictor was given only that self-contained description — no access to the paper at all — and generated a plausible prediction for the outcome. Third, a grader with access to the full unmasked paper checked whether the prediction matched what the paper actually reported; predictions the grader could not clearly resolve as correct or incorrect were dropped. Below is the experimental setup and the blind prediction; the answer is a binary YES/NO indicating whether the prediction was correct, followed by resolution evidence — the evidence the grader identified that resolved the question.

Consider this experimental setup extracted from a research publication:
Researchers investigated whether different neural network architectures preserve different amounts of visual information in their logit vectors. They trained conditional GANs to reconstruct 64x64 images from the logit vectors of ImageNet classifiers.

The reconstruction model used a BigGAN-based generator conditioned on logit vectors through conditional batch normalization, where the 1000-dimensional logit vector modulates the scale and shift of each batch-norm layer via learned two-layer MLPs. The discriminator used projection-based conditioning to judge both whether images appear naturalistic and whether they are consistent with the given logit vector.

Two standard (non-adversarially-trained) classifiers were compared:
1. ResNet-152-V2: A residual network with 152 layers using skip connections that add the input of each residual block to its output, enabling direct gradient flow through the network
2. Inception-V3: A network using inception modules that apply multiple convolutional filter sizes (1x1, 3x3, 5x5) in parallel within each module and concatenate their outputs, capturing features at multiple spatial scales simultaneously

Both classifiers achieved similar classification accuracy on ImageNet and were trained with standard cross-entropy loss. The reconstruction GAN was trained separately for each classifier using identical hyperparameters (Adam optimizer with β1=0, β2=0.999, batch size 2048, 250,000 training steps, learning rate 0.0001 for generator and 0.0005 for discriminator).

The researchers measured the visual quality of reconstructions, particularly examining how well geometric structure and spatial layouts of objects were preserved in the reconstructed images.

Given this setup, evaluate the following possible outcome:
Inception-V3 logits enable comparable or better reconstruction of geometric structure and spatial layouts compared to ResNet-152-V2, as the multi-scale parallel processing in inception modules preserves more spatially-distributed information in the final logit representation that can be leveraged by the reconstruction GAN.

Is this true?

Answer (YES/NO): NO